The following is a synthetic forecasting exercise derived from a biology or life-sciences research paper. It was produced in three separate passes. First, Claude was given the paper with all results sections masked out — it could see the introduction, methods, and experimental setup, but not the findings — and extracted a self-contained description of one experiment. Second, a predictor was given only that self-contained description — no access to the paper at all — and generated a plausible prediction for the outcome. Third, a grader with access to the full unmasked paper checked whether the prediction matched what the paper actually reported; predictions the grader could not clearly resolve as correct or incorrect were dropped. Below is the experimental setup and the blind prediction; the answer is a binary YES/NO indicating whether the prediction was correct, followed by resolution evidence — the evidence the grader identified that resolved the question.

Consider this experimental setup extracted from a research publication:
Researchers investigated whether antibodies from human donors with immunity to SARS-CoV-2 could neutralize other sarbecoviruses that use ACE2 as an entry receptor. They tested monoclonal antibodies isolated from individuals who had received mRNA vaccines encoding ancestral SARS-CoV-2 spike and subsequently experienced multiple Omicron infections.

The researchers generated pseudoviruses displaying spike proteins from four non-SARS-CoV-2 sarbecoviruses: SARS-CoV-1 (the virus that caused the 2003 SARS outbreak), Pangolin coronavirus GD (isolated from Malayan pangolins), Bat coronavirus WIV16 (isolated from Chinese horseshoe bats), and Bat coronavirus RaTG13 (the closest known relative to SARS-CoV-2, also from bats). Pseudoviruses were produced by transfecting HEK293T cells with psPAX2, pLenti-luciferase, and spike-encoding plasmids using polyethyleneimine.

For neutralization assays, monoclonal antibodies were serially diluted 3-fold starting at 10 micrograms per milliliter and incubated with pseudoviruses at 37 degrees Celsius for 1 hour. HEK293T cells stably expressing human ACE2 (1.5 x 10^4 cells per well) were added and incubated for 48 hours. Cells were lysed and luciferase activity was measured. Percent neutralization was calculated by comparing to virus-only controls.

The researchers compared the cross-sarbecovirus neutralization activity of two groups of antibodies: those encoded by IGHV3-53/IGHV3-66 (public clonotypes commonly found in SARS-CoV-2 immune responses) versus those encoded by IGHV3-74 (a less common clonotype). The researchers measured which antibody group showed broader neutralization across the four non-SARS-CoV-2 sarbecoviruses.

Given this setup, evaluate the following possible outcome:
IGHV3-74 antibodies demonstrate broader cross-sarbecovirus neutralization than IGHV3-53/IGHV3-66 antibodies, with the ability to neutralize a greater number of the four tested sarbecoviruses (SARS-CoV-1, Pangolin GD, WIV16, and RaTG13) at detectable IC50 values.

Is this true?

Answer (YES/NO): YES